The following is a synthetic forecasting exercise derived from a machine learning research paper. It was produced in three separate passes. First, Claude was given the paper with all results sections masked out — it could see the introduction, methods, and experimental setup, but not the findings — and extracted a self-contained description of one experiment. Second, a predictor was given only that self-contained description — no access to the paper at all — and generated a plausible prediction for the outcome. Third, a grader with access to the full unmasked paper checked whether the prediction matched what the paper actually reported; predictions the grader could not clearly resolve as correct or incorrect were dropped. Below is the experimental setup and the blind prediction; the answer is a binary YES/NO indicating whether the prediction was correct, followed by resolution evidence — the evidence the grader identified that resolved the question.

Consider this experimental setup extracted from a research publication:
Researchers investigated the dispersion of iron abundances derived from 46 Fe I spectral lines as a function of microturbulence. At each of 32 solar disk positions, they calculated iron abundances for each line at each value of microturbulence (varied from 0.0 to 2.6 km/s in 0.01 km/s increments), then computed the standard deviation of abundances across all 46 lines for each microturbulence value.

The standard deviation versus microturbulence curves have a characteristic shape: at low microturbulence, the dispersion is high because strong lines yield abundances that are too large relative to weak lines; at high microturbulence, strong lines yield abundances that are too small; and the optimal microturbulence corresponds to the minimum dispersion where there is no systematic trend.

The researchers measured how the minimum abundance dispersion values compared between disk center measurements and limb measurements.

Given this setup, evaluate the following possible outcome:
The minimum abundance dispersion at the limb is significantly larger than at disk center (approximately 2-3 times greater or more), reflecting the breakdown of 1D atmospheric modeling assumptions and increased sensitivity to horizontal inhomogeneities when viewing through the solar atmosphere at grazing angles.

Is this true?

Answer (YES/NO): NO